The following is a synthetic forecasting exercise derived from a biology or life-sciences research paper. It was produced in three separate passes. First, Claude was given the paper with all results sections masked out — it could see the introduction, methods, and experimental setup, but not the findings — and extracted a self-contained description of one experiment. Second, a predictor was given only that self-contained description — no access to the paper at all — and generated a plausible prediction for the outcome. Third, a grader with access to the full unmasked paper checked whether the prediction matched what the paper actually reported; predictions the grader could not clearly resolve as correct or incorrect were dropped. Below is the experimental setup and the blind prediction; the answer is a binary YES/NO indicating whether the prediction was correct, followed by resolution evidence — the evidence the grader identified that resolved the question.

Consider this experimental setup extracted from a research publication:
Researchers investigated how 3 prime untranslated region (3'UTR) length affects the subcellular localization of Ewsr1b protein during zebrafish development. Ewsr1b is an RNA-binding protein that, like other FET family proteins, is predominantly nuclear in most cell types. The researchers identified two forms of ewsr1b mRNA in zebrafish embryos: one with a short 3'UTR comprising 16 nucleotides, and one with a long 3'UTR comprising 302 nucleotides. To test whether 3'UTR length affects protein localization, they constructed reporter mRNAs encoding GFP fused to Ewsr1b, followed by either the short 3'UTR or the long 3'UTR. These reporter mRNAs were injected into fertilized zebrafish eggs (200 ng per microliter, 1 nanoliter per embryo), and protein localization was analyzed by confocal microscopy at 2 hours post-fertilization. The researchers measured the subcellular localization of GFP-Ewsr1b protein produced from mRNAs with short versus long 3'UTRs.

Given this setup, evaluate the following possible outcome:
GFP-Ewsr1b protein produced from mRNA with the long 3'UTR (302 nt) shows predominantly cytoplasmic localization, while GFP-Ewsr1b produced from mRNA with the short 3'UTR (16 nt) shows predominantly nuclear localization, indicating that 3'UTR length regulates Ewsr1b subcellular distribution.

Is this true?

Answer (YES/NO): NO